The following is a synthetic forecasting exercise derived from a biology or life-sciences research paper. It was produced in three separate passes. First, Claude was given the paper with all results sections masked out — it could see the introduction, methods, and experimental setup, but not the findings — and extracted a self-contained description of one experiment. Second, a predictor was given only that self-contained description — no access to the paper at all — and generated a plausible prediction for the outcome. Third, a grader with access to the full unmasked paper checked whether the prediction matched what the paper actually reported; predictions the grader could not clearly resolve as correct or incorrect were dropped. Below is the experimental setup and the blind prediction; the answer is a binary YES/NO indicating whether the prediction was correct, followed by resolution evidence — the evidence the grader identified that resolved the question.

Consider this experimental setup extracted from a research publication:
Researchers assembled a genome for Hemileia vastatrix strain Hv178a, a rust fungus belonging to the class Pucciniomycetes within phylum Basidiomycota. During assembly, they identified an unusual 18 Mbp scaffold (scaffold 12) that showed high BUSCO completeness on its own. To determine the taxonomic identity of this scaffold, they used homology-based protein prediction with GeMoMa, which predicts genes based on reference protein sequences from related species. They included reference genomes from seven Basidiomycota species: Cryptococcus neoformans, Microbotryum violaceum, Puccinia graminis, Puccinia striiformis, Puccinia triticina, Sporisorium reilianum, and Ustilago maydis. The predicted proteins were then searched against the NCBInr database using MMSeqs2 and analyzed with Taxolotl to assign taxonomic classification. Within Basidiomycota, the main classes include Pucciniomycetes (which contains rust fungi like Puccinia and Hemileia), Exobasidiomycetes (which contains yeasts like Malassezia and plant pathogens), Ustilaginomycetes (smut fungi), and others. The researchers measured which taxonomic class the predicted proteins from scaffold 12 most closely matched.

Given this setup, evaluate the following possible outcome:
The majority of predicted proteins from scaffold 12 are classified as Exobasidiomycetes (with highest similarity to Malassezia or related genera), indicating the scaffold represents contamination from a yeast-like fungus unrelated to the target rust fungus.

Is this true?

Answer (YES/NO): YES